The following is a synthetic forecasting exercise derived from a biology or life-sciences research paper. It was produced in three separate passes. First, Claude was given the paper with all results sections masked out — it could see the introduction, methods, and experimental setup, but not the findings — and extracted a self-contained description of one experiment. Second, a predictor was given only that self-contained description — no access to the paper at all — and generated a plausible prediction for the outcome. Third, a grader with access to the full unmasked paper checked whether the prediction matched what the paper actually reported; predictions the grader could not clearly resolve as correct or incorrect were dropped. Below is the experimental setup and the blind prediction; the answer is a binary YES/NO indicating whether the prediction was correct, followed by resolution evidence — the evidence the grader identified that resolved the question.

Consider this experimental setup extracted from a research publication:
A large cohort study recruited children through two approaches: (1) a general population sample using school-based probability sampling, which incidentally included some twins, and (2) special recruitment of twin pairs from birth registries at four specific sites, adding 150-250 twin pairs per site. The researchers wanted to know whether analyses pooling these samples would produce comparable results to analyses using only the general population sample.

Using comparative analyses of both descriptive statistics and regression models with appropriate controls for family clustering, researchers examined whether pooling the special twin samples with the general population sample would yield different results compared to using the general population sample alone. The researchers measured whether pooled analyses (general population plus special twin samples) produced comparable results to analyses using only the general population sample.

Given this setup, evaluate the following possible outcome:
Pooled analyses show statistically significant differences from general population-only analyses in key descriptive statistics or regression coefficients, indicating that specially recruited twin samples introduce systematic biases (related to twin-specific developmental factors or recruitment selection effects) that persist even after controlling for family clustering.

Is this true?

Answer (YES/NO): NO